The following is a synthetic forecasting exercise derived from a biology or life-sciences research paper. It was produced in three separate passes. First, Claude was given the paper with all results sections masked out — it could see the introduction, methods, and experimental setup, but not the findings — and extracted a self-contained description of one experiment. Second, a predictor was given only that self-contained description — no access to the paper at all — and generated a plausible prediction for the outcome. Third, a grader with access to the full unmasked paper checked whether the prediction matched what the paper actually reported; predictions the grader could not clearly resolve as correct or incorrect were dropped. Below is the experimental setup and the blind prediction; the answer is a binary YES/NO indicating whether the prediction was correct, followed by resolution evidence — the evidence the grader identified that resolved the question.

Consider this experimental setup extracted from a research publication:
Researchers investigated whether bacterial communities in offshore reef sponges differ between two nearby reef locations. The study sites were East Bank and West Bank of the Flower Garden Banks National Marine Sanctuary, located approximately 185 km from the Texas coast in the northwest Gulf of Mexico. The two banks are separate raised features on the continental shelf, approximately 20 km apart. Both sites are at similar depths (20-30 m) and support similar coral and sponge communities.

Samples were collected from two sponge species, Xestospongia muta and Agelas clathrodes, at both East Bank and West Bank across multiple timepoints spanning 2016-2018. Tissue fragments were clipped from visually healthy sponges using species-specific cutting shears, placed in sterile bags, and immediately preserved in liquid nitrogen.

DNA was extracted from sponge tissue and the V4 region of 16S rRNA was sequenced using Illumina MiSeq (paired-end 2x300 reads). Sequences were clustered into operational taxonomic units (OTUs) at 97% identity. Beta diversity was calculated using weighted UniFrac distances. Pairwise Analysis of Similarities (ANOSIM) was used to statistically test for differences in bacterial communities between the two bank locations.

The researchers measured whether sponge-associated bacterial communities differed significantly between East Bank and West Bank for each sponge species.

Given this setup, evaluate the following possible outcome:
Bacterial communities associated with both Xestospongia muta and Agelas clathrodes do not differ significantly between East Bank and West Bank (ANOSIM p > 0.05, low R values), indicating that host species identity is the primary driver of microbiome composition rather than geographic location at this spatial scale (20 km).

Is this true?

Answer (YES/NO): YES